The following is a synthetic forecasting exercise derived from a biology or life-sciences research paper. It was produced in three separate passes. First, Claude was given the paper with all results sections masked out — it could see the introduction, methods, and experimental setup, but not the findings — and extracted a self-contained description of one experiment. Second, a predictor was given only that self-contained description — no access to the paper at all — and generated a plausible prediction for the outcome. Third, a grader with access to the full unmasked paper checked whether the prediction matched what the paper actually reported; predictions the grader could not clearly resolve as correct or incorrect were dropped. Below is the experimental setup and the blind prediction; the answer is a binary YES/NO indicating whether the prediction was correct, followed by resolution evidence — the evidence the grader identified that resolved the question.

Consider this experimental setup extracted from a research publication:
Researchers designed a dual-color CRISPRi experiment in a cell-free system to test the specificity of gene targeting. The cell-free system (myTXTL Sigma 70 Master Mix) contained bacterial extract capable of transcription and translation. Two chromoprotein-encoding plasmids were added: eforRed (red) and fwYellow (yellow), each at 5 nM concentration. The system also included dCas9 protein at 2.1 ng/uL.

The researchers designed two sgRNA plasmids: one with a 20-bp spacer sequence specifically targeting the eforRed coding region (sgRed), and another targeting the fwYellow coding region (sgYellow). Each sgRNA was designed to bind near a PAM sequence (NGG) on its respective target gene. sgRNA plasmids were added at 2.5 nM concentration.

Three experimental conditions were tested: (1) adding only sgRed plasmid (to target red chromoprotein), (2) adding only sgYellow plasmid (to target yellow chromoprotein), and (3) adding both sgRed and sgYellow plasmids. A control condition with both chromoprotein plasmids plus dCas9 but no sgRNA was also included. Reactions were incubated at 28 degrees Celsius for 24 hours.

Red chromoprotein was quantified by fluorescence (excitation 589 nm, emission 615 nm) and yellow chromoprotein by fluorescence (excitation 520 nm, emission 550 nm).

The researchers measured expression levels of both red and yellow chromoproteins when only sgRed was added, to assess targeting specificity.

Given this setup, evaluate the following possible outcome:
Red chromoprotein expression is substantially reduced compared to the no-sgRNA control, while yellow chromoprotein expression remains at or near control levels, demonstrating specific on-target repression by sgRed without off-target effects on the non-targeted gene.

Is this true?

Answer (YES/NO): YES